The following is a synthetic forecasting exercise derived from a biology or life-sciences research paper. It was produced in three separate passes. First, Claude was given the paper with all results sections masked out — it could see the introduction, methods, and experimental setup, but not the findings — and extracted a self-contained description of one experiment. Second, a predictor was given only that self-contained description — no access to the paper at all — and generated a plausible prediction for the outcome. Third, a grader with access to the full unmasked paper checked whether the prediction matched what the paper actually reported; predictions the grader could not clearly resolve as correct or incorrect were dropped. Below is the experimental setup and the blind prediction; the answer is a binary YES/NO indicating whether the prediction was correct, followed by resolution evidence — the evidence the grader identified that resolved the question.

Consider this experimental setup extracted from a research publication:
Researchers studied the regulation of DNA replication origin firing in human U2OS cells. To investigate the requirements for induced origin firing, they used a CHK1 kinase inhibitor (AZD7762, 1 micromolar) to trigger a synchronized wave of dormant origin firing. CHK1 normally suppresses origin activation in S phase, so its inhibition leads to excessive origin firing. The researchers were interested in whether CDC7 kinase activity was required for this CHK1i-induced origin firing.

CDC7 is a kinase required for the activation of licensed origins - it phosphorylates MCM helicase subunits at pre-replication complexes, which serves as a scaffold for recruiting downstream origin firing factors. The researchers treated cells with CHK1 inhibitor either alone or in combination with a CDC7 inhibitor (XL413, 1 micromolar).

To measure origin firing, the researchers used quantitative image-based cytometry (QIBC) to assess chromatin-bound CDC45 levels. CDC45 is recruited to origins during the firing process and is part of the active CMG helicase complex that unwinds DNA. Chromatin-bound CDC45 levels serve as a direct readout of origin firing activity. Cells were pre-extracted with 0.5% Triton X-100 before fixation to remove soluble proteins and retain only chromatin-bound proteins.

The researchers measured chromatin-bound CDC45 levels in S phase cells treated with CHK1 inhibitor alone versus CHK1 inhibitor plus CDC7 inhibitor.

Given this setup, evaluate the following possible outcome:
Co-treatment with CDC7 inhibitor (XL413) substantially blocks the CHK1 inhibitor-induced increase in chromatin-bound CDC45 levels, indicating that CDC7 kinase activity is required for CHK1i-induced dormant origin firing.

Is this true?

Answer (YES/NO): YES